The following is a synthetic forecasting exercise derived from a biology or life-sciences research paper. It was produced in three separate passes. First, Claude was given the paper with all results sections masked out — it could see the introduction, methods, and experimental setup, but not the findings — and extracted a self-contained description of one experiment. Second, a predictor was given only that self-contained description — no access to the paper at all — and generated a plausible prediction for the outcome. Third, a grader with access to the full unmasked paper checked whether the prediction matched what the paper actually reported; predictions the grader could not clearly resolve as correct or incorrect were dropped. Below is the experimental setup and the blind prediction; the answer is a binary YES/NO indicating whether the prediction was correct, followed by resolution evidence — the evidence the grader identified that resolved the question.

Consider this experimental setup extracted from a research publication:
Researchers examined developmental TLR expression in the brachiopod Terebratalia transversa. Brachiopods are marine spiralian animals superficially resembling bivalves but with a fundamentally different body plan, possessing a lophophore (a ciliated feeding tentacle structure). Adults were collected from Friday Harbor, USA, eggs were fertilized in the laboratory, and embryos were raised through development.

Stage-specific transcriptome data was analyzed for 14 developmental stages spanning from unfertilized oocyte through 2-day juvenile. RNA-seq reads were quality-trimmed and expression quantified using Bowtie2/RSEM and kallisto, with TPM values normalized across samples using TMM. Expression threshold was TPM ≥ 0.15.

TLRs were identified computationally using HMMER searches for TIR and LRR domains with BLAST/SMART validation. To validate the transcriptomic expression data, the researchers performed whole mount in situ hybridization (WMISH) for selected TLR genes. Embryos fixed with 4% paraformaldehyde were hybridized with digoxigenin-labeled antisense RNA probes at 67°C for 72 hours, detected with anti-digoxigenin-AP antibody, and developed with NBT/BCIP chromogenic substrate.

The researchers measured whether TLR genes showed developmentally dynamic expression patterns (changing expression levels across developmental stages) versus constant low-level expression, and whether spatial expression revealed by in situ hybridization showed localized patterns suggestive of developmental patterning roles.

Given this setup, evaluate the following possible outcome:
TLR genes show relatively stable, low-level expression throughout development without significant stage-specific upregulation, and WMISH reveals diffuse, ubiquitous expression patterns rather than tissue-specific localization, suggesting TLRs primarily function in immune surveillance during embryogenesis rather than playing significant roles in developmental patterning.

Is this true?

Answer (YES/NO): NO